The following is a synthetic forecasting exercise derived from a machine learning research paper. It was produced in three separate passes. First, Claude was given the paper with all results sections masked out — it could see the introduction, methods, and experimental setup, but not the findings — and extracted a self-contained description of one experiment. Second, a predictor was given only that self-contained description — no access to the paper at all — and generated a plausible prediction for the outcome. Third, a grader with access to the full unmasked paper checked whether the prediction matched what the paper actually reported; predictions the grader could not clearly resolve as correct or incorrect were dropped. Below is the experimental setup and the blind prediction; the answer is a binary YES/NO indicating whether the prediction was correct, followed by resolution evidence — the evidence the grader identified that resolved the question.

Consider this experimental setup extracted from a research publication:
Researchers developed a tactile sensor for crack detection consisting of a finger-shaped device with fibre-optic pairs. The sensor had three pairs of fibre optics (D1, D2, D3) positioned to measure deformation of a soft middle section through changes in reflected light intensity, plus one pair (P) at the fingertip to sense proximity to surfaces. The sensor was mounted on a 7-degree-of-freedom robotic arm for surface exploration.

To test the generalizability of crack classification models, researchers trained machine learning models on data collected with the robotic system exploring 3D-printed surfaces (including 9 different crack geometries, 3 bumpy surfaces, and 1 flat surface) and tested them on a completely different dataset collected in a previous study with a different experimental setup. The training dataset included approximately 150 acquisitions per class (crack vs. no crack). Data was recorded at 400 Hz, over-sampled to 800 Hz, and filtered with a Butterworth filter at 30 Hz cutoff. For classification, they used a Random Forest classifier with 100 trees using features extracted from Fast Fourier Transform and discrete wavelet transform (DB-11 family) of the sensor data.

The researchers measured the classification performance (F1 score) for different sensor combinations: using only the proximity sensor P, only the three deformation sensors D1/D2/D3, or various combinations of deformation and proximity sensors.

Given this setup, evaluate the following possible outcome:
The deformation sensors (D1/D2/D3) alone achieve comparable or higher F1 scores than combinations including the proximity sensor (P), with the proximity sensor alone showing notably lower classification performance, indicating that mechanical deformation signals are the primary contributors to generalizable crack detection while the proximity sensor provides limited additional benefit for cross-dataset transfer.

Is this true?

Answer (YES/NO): NO